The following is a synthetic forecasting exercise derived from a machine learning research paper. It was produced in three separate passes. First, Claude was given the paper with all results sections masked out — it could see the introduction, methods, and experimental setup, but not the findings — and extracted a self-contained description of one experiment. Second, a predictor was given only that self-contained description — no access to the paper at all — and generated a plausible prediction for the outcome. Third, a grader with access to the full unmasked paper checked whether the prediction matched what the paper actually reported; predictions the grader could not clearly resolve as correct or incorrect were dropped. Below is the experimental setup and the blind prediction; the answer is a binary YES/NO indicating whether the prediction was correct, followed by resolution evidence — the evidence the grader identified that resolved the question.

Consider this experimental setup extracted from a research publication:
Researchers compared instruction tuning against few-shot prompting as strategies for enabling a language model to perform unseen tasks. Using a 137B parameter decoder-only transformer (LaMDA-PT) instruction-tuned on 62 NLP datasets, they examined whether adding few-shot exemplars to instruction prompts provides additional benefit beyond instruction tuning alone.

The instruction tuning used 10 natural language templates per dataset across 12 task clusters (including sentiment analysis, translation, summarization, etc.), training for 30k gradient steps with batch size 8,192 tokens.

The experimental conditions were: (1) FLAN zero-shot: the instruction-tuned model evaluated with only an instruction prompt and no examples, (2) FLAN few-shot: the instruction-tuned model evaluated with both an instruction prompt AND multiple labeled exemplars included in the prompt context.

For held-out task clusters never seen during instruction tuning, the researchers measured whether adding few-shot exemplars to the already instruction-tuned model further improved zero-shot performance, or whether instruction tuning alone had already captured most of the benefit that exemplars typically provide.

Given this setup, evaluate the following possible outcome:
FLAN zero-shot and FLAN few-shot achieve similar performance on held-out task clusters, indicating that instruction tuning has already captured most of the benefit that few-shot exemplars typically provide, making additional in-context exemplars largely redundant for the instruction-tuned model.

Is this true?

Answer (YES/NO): NO